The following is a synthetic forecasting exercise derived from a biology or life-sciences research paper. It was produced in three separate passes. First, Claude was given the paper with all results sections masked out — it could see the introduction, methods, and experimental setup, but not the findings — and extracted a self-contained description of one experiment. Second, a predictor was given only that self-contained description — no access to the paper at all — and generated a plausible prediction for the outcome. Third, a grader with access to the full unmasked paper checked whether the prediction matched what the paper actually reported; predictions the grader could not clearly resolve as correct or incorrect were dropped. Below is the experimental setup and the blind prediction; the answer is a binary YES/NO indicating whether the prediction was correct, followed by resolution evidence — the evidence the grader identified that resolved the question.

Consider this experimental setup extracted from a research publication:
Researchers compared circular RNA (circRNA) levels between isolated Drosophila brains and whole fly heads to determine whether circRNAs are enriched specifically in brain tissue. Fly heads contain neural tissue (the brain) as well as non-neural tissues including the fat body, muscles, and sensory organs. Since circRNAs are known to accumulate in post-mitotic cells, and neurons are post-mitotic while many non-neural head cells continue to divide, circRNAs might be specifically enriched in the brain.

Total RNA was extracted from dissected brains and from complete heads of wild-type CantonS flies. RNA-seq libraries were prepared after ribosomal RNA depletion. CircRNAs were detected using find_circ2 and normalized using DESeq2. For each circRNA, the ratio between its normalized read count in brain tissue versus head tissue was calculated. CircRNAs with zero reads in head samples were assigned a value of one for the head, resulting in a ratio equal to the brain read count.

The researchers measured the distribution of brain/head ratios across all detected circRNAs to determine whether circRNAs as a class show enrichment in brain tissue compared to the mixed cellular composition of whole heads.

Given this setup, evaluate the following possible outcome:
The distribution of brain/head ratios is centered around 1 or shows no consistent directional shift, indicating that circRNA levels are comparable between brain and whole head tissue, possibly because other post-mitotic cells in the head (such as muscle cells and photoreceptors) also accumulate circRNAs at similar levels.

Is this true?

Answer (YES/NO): NO